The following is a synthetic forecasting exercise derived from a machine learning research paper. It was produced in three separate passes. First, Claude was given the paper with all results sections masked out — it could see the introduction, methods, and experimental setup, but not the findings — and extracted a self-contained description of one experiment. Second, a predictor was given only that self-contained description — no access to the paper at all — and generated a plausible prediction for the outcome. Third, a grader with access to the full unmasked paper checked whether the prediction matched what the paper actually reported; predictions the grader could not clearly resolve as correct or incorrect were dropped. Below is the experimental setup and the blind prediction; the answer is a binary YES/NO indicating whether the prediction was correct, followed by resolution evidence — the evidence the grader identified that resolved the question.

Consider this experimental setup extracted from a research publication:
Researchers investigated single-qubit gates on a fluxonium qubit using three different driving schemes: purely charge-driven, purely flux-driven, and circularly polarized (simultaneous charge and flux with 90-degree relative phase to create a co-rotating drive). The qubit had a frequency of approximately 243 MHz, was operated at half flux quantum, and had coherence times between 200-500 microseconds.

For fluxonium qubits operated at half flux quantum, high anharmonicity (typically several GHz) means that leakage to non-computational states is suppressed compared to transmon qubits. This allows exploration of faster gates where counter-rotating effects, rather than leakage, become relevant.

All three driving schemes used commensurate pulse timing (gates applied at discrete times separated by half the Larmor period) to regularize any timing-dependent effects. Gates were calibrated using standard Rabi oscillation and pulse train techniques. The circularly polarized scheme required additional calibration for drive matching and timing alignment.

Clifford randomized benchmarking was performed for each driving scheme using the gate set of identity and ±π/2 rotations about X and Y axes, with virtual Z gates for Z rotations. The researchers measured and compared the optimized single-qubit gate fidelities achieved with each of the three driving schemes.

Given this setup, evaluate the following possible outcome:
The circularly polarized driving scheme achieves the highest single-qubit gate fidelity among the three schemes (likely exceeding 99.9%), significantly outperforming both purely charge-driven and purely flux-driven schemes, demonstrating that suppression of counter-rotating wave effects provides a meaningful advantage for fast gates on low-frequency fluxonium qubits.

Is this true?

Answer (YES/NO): NO